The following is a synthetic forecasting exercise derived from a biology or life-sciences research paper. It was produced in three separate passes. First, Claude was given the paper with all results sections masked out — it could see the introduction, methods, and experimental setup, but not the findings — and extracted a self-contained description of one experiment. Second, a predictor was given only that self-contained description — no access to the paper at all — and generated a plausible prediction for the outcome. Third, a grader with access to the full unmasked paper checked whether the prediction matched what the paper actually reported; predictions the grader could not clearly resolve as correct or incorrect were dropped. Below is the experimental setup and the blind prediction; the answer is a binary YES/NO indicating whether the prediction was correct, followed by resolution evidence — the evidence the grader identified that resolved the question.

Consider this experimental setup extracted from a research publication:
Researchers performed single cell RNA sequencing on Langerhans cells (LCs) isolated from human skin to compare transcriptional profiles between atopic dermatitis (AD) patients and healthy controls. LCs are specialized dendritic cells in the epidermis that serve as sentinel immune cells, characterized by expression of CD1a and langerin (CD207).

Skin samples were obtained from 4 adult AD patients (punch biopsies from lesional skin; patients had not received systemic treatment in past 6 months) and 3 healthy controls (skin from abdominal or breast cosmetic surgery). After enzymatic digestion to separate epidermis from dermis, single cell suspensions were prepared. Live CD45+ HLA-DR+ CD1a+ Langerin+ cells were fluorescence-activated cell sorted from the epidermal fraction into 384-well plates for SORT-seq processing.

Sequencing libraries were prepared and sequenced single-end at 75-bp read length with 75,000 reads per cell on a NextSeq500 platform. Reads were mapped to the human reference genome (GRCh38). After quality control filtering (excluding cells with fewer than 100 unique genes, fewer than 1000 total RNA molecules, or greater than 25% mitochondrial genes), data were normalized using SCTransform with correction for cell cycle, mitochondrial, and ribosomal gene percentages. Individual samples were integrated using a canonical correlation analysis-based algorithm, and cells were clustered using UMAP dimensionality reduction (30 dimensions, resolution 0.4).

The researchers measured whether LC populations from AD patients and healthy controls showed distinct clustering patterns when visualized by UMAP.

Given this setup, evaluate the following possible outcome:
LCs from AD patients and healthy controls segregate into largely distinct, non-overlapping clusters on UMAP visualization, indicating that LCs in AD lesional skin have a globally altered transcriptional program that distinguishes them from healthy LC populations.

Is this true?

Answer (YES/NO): NO